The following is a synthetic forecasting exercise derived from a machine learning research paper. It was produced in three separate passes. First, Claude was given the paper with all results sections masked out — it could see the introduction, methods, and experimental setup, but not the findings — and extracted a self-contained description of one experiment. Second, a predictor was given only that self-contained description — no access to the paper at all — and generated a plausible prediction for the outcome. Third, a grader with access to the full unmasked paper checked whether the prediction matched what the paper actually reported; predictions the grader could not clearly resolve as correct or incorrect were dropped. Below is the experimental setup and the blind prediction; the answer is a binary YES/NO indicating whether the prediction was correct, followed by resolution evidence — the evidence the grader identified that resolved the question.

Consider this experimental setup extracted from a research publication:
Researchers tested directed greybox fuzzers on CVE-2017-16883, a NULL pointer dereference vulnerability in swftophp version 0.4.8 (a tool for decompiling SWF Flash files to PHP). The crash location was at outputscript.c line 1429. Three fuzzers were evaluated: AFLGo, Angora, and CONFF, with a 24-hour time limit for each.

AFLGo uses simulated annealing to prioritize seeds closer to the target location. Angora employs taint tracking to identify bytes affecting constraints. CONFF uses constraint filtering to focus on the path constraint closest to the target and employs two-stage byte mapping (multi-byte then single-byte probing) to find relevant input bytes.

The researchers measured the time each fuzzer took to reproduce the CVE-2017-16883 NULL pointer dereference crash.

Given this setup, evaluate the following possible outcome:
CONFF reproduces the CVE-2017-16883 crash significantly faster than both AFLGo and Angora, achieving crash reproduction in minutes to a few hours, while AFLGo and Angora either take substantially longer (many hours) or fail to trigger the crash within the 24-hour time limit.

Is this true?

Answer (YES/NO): NO